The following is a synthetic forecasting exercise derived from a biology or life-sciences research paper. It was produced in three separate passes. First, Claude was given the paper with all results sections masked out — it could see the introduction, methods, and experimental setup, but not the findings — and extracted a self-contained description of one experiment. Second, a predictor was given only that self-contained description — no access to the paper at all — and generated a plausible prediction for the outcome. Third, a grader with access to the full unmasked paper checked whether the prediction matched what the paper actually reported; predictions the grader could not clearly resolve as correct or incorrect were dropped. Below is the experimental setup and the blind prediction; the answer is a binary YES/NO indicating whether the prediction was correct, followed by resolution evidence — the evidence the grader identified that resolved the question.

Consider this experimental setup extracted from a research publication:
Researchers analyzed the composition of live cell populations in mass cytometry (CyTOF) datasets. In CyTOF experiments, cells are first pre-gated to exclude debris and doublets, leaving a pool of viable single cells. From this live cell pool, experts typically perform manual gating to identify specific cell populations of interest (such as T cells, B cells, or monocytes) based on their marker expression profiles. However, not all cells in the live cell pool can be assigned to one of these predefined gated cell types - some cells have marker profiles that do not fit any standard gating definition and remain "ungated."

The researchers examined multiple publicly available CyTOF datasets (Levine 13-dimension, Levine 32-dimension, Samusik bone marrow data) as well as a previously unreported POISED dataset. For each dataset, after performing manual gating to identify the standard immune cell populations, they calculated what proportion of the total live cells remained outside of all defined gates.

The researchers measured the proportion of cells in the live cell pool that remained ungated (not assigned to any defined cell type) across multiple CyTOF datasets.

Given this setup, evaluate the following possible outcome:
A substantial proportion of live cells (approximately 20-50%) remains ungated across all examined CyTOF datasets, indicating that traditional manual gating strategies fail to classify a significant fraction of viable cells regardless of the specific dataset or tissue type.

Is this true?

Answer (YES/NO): NO